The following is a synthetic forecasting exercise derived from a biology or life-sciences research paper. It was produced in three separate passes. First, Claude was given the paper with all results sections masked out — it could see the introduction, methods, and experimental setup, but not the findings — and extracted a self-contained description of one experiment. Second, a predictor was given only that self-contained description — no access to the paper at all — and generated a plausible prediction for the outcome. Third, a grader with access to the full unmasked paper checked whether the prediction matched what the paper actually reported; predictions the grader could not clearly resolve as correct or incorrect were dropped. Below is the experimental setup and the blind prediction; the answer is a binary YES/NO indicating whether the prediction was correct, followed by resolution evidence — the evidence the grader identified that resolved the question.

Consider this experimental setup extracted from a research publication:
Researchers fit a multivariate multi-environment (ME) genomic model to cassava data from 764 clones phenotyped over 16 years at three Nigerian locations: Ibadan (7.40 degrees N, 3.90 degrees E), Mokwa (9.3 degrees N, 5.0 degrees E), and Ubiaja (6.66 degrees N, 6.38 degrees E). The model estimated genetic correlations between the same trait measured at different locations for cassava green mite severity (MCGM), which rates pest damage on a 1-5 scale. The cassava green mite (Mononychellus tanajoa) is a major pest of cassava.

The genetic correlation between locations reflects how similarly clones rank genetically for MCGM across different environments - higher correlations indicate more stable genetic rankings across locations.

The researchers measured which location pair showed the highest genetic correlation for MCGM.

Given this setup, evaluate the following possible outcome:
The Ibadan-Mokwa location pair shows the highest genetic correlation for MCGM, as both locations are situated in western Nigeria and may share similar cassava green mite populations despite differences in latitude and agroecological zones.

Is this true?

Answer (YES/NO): YES